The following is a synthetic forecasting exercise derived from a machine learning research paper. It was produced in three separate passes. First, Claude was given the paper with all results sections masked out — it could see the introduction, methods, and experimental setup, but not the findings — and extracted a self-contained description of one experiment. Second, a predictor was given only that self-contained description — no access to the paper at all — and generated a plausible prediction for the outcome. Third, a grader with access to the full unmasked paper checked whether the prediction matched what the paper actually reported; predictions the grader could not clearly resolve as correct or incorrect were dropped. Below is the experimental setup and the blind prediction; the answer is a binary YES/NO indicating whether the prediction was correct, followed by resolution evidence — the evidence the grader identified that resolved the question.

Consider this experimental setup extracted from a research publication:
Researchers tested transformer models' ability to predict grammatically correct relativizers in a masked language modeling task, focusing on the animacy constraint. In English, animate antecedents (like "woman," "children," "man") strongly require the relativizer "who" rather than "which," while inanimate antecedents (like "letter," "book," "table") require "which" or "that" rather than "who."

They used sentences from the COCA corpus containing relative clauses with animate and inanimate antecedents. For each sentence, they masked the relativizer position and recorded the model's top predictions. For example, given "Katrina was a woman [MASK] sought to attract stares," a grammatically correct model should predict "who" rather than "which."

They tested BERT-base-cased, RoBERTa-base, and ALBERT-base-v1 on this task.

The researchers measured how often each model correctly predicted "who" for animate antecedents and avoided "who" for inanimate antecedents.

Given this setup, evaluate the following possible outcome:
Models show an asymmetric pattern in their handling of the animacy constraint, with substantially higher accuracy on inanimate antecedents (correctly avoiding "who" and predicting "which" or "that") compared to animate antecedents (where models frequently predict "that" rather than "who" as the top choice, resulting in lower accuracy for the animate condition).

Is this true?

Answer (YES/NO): NO